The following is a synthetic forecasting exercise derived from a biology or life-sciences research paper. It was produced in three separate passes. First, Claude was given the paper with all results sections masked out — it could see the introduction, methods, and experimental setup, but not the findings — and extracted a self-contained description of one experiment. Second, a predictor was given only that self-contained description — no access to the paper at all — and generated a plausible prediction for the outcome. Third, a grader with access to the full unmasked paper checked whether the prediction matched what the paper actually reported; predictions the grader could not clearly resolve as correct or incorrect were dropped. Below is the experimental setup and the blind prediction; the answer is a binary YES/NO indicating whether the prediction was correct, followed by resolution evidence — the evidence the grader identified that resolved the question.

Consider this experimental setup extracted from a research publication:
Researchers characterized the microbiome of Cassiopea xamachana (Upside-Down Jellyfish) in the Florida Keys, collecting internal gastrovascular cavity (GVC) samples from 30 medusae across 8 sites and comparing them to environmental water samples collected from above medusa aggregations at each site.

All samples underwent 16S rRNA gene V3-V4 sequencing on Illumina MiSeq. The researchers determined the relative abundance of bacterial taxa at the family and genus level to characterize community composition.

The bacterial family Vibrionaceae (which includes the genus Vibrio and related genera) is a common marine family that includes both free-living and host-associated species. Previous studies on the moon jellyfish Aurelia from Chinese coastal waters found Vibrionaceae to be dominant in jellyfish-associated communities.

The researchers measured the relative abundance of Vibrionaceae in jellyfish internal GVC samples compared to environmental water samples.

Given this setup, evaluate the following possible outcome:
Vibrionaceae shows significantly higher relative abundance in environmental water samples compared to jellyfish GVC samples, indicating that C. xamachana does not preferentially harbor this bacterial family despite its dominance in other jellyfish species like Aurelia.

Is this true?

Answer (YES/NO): NO